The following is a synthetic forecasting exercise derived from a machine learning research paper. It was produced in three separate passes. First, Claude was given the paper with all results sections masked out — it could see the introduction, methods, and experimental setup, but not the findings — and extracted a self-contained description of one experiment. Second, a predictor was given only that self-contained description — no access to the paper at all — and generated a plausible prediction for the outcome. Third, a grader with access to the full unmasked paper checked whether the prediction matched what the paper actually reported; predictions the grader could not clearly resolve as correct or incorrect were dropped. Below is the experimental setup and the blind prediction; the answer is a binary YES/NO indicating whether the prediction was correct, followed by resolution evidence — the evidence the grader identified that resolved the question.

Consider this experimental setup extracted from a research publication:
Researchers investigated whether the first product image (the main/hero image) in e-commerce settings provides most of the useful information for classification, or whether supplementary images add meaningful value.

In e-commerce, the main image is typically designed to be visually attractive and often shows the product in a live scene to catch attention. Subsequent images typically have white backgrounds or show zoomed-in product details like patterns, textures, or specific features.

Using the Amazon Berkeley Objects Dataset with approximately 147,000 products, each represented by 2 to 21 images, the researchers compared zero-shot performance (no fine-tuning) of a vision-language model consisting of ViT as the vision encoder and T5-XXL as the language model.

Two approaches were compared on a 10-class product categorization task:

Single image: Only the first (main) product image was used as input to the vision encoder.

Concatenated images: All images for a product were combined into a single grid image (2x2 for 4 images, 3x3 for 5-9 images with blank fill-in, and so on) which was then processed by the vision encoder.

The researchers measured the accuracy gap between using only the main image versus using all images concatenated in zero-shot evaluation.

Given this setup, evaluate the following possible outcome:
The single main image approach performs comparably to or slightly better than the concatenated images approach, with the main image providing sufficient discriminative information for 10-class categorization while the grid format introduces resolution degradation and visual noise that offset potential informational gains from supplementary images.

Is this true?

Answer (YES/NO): NO